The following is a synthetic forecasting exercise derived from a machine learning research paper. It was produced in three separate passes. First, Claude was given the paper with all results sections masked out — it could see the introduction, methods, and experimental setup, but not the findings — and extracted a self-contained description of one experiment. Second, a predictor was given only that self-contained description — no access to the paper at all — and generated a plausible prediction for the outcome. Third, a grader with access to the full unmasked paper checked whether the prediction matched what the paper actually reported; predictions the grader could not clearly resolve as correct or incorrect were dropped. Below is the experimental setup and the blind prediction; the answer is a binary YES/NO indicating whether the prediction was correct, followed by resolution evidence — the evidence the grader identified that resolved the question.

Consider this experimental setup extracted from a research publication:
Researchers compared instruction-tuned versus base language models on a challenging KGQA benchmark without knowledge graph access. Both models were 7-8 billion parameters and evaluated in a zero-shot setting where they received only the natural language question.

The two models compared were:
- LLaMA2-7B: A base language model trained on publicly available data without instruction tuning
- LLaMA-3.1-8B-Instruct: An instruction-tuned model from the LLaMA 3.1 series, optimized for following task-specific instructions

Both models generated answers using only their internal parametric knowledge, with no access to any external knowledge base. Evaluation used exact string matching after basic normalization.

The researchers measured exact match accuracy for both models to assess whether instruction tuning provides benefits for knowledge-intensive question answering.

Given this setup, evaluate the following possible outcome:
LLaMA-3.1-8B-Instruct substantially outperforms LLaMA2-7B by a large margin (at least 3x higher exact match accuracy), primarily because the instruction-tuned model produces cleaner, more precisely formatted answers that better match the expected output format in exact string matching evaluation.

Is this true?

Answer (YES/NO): NO